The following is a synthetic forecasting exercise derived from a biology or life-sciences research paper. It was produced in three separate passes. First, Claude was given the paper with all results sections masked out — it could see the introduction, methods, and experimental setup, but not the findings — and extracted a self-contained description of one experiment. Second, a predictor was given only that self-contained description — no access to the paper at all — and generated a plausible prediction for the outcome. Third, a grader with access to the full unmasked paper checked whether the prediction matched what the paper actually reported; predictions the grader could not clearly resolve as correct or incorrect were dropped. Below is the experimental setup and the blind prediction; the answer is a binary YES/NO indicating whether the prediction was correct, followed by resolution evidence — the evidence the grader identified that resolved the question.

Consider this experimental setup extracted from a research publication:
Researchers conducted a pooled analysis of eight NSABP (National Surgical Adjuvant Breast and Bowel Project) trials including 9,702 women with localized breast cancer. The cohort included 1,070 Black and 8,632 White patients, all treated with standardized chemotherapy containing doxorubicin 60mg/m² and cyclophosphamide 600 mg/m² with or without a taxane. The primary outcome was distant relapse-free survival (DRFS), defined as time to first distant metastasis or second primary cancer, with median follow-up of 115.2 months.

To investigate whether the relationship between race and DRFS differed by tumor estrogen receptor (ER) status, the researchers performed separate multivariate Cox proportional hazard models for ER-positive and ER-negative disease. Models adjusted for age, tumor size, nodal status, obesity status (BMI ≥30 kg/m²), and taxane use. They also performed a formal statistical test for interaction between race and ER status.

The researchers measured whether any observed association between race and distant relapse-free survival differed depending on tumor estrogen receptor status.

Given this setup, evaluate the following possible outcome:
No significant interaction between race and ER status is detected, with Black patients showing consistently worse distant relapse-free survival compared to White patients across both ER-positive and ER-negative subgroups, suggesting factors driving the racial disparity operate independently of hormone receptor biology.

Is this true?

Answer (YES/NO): NO